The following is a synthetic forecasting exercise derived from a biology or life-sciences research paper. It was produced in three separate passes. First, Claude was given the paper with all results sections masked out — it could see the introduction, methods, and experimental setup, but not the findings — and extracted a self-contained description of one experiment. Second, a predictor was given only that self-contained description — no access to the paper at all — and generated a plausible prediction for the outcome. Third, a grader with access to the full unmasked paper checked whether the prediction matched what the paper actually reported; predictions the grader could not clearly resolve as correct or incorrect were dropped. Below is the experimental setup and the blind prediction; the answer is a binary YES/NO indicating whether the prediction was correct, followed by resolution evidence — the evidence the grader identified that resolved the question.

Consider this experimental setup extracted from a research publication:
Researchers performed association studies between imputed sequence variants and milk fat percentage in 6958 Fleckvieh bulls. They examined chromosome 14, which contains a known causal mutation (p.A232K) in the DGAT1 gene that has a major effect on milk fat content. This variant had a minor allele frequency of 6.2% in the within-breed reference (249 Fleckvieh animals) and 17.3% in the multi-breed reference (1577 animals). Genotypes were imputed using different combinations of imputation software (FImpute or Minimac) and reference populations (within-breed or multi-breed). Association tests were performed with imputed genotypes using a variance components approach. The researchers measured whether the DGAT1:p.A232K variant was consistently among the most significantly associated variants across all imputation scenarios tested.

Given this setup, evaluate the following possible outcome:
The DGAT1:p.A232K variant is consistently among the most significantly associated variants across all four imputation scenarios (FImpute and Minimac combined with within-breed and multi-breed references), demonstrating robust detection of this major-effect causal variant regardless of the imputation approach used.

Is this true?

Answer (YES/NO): YES